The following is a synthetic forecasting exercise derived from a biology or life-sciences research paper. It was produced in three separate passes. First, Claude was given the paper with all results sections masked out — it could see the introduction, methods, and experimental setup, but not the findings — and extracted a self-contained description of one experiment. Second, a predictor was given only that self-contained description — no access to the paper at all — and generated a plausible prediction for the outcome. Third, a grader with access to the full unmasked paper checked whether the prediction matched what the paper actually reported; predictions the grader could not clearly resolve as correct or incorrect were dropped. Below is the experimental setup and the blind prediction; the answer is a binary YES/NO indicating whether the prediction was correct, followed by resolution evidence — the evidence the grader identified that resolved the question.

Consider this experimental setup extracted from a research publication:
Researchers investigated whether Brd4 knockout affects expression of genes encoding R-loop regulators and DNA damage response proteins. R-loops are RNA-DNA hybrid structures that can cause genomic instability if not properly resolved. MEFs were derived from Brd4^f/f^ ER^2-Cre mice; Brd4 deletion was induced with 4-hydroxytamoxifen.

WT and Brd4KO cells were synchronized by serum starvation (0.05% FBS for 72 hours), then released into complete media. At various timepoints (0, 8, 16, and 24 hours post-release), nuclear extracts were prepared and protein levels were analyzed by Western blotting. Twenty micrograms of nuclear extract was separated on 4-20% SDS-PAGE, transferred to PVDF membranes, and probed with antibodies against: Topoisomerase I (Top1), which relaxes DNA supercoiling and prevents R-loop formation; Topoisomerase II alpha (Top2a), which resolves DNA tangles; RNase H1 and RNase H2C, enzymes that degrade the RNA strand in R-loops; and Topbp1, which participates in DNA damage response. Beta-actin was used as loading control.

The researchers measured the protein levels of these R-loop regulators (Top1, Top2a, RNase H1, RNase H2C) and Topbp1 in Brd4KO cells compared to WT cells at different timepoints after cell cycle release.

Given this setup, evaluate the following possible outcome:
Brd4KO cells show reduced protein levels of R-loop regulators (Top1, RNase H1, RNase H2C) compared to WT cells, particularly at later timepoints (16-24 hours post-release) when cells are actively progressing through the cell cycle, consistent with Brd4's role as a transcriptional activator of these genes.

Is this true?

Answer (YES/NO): NO